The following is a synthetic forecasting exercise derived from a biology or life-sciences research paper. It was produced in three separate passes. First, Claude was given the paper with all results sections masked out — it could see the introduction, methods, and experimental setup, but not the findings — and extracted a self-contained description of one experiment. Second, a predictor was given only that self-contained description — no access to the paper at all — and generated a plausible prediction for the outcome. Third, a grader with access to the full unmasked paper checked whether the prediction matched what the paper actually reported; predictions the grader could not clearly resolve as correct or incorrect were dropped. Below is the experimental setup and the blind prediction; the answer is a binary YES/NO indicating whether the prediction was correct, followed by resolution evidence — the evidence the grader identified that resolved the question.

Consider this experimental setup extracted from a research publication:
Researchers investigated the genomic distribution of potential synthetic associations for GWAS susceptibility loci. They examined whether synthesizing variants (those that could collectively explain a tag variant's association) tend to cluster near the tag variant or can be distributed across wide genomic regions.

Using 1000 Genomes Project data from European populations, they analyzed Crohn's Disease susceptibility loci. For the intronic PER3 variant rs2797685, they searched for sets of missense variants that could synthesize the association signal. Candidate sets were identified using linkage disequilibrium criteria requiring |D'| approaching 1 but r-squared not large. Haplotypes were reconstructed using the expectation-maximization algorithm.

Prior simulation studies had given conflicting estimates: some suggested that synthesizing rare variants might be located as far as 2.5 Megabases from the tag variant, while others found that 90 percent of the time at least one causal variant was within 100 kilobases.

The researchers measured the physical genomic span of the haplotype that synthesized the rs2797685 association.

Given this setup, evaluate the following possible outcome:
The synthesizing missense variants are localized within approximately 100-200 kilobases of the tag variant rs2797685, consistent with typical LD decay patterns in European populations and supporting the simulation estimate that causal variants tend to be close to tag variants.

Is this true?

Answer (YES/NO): NO